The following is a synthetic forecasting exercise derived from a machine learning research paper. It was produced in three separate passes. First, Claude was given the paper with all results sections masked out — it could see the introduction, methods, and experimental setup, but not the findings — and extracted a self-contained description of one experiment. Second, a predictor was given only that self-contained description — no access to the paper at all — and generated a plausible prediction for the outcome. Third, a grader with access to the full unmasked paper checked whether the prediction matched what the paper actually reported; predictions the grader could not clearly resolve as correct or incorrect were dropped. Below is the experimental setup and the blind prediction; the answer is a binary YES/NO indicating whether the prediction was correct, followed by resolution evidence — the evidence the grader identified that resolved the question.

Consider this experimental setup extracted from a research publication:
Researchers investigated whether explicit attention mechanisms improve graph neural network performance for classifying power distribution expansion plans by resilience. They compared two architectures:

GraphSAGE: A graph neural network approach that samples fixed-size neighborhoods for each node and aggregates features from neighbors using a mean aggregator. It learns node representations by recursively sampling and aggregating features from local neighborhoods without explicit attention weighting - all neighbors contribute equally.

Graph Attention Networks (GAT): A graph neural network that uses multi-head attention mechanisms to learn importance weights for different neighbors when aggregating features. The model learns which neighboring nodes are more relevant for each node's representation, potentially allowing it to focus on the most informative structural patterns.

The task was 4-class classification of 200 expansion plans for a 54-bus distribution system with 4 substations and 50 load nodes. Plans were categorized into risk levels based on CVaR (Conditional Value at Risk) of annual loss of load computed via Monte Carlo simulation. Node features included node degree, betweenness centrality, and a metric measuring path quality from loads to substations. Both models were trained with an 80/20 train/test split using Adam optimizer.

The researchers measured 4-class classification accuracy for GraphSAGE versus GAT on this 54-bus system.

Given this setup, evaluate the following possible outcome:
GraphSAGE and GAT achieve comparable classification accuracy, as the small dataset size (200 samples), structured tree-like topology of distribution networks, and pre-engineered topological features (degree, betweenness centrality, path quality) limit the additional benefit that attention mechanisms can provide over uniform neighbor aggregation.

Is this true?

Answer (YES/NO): YES